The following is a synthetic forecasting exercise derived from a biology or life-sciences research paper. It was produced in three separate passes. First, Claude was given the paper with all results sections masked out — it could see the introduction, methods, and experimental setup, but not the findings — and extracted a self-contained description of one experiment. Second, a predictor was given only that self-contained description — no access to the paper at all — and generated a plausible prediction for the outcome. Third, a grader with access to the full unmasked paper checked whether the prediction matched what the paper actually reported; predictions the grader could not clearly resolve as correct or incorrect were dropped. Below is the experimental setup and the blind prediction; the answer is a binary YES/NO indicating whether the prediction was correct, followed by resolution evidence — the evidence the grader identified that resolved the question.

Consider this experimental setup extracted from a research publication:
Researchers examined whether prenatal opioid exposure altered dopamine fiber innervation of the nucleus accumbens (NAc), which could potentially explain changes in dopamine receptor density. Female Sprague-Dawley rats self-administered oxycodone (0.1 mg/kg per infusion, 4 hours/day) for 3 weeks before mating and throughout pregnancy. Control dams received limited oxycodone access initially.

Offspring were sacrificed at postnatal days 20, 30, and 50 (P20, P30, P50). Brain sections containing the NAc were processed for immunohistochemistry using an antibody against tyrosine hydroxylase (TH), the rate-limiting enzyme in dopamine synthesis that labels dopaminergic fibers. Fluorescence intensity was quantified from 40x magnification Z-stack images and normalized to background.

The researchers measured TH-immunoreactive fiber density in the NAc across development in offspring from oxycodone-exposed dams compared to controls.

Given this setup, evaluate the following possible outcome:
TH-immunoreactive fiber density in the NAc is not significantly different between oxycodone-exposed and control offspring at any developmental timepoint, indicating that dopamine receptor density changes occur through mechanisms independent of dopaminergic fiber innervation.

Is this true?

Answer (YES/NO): YES